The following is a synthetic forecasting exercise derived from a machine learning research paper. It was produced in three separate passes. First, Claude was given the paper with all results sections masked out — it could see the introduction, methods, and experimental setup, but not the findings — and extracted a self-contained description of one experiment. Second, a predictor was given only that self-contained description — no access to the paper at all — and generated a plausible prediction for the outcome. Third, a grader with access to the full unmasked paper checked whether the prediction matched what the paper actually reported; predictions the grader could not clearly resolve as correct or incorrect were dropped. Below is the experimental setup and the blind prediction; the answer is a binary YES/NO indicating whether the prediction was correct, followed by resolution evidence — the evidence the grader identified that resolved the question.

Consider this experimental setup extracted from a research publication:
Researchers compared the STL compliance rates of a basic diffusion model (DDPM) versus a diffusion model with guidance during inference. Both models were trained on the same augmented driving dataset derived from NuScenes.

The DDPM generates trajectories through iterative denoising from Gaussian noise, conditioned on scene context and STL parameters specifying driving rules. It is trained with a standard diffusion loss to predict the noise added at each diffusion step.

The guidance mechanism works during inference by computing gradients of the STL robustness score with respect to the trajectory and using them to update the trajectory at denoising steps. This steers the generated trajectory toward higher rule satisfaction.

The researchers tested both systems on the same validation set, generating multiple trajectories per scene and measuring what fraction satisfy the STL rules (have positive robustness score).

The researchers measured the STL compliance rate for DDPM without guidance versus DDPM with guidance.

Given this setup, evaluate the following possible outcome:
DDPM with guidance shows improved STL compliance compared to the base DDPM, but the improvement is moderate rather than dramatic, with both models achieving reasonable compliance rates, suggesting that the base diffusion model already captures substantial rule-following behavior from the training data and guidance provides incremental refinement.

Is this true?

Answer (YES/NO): NO